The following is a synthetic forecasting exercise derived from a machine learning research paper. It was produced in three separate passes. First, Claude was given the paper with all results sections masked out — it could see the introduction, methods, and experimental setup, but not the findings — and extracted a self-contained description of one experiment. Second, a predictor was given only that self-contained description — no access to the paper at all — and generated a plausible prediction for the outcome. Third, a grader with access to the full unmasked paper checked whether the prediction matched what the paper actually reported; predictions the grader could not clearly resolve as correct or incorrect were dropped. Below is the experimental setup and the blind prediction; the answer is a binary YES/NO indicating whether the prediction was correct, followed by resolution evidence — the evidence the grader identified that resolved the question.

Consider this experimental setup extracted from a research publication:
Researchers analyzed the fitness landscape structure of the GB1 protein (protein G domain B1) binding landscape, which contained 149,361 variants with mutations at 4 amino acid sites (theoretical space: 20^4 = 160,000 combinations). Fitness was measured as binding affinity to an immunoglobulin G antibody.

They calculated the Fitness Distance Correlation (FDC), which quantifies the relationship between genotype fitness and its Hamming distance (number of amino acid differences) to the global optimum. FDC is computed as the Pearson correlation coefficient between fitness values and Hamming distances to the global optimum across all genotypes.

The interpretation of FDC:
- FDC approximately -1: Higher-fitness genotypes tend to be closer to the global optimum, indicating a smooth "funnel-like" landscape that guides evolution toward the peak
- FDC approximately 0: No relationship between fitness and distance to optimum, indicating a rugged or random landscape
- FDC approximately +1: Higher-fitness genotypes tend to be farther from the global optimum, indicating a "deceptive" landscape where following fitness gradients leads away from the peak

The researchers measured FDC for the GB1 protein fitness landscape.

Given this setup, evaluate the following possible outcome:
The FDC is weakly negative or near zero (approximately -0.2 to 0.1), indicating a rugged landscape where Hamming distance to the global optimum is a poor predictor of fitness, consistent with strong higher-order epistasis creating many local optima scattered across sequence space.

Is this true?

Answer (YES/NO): YES